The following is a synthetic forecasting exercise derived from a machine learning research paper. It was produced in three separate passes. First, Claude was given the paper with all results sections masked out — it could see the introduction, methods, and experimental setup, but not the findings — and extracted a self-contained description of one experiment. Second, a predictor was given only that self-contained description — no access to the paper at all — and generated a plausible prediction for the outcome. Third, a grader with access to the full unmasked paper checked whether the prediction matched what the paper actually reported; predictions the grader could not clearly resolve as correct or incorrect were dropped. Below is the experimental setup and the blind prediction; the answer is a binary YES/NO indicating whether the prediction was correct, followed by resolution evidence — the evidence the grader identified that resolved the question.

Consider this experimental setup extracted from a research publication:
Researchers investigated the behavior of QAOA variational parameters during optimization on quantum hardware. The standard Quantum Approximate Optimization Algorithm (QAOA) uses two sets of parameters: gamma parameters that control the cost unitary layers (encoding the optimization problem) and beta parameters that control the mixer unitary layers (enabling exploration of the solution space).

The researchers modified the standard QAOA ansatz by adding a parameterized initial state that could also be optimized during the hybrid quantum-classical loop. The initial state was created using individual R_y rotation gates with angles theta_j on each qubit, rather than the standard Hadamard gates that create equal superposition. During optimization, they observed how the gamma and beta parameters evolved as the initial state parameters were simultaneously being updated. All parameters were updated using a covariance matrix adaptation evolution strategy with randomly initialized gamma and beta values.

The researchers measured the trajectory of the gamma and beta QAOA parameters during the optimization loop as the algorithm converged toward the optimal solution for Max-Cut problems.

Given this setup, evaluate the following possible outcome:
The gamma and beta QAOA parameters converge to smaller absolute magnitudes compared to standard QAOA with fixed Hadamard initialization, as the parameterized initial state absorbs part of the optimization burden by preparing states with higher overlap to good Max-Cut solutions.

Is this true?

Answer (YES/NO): YES